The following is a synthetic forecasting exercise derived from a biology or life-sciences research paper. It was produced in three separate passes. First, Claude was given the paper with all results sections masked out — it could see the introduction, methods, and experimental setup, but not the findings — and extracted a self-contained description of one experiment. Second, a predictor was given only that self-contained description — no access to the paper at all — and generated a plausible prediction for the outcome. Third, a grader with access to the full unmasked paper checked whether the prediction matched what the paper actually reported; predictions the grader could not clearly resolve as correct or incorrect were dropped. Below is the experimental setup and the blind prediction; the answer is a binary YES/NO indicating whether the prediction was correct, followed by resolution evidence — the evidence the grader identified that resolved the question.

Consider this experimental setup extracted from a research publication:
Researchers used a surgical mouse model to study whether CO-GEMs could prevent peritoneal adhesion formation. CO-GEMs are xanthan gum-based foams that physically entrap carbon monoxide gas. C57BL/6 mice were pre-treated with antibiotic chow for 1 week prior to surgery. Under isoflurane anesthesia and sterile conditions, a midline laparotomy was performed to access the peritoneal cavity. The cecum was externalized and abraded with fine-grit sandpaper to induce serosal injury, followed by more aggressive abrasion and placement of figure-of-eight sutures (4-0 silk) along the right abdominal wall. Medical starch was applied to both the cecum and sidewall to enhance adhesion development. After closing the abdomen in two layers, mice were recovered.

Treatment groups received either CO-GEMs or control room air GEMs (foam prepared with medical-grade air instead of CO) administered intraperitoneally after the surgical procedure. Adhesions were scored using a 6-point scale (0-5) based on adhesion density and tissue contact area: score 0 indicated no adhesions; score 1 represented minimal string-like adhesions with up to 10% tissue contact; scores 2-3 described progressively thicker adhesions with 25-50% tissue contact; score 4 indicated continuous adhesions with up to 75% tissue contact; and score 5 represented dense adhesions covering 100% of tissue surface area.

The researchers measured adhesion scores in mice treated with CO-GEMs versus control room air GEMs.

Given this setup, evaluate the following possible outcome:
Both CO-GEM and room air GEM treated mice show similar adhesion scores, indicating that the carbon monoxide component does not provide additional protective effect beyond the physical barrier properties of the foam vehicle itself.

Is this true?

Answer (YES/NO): NO